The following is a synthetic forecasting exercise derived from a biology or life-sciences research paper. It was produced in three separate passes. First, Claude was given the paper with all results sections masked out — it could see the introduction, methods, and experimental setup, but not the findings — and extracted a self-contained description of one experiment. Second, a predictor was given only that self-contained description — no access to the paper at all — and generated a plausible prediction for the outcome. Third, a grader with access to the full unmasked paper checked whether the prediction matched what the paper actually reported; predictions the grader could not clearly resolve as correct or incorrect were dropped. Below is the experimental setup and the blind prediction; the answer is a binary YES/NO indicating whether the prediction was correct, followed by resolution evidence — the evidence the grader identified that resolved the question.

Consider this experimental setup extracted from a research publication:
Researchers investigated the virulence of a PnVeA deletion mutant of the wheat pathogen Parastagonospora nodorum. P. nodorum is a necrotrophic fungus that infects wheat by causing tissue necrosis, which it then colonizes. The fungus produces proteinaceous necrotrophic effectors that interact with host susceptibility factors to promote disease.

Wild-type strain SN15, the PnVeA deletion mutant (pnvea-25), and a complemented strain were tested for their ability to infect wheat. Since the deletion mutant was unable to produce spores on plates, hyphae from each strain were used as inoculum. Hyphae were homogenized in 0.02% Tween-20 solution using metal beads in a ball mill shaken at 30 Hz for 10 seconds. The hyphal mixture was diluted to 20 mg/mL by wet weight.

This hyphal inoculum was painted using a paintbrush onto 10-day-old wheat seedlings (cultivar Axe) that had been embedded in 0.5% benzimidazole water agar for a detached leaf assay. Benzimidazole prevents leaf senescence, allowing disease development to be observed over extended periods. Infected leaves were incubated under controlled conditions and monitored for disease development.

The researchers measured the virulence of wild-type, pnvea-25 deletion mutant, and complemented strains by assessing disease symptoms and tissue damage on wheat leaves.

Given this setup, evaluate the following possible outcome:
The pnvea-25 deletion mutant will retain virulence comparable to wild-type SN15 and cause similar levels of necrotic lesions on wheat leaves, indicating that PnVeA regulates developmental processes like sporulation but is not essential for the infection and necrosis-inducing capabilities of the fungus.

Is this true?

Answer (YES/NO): NO